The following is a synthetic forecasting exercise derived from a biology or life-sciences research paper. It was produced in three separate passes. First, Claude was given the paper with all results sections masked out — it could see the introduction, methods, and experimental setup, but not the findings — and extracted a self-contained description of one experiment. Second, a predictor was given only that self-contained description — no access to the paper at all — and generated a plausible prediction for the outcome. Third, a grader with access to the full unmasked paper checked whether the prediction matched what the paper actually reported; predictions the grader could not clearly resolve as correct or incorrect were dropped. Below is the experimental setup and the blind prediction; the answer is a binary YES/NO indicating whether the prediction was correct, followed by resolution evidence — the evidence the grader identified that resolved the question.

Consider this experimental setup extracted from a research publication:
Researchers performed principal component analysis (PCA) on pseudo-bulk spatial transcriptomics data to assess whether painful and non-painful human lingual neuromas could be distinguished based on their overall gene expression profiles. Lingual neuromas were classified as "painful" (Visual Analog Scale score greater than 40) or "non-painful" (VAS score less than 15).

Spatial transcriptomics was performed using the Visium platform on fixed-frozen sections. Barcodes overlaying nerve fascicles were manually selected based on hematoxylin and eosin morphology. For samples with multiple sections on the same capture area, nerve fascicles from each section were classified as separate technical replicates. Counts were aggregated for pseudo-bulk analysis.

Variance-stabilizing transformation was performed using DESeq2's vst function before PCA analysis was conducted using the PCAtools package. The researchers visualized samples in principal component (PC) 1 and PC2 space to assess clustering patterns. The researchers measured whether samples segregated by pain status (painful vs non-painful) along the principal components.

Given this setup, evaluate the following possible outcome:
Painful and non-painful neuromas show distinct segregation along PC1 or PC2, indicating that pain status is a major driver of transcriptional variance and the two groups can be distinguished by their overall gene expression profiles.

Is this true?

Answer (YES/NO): YES